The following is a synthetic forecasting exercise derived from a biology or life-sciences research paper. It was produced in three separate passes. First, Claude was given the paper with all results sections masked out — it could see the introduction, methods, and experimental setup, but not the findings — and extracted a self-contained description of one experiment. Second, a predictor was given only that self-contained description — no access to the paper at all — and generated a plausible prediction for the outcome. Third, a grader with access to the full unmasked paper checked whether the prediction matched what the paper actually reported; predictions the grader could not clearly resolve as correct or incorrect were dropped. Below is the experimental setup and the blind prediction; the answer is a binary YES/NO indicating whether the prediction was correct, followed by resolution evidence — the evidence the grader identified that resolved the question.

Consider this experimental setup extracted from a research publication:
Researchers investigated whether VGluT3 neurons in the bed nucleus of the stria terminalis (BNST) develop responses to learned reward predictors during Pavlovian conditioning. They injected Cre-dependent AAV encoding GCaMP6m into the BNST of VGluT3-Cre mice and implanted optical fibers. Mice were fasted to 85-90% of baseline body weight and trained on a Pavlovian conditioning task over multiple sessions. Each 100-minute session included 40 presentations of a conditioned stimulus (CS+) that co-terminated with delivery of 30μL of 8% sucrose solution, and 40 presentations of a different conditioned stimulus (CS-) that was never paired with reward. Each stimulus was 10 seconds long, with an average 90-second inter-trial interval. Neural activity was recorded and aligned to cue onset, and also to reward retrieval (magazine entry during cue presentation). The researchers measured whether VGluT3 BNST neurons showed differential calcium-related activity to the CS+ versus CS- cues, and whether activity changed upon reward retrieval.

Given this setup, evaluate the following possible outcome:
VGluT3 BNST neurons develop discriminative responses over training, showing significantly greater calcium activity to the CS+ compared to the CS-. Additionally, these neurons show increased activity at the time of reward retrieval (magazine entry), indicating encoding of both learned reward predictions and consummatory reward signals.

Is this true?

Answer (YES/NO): NO